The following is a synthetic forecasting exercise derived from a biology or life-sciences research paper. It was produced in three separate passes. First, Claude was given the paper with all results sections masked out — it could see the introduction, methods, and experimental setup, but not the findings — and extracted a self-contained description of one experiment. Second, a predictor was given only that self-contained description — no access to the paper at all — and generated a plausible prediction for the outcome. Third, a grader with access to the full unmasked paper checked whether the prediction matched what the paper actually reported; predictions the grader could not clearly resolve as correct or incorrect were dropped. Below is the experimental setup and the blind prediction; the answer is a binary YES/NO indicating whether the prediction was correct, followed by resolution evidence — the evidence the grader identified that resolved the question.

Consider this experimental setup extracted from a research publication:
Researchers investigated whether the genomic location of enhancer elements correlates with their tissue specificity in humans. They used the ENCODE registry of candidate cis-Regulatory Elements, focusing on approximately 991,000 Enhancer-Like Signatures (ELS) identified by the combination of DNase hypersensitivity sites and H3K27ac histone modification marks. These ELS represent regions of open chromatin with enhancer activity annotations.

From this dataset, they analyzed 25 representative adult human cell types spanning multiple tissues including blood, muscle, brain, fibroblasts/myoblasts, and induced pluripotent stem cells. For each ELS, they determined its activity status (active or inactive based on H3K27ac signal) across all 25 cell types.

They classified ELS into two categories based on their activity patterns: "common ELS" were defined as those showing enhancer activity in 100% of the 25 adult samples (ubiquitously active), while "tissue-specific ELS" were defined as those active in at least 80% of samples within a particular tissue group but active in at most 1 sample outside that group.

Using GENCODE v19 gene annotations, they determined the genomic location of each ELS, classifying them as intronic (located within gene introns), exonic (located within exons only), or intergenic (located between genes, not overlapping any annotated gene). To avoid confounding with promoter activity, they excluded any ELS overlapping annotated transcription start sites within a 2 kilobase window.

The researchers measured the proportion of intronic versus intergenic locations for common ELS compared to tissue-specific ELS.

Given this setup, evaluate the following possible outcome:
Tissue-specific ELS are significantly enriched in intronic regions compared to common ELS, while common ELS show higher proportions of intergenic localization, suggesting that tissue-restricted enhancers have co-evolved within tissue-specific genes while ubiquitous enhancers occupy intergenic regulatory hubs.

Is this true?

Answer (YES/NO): YES